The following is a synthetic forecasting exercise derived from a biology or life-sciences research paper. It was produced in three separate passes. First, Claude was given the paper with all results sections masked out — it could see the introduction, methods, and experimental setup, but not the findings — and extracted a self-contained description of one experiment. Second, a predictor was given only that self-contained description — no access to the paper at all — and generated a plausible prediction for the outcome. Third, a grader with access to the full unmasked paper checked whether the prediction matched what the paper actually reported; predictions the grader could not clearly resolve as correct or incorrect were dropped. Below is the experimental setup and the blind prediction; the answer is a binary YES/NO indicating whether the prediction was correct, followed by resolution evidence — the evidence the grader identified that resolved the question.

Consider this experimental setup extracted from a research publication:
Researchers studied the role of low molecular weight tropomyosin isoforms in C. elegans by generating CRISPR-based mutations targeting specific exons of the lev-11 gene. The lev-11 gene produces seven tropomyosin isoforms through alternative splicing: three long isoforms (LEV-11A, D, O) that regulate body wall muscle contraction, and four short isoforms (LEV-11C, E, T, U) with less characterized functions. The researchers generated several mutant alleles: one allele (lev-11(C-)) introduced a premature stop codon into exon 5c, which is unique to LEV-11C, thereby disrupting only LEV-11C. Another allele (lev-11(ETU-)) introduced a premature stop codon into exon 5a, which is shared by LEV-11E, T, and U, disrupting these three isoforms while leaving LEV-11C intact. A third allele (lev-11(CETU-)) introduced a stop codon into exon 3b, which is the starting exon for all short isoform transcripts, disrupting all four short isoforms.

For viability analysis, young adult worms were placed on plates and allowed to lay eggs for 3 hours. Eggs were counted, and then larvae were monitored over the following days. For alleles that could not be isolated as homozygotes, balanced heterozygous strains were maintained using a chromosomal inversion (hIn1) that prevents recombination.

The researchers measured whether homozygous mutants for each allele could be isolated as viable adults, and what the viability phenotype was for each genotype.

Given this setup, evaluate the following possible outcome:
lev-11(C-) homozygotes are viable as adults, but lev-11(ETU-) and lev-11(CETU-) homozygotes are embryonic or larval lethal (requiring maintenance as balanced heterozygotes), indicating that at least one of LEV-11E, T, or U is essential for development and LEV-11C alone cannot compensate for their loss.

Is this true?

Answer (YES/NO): YES